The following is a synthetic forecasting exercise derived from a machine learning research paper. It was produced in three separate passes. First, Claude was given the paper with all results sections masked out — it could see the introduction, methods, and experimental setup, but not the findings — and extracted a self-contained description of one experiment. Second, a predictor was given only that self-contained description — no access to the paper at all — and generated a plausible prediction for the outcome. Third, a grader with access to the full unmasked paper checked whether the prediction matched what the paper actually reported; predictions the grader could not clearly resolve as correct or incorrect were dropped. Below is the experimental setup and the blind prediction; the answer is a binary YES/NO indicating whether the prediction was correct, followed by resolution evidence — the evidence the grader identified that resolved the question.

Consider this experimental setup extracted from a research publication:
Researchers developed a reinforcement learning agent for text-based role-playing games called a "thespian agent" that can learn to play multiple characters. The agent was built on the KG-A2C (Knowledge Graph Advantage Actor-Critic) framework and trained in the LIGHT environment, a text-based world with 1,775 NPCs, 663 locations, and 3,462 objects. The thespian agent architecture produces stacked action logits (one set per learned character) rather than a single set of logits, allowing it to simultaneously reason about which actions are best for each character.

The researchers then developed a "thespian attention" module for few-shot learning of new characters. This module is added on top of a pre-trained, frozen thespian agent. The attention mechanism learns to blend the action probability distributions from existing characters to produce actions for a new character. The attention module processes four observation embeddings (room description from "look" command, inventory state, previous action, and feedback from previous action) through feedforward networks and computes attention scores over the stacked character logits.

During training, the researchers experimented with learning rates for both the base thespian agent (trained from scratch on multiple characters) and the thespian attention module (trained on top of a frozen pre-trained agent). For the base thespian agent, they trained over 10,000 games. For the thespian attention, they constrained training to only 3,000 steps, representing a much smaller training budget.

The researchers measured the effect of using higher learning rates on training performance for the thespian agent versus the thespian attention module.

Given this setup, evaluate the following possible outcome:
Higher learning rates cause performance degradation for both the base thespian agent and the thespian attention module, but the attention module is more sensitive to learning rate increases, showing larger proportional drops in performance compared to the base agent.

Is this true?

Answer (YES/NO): NO